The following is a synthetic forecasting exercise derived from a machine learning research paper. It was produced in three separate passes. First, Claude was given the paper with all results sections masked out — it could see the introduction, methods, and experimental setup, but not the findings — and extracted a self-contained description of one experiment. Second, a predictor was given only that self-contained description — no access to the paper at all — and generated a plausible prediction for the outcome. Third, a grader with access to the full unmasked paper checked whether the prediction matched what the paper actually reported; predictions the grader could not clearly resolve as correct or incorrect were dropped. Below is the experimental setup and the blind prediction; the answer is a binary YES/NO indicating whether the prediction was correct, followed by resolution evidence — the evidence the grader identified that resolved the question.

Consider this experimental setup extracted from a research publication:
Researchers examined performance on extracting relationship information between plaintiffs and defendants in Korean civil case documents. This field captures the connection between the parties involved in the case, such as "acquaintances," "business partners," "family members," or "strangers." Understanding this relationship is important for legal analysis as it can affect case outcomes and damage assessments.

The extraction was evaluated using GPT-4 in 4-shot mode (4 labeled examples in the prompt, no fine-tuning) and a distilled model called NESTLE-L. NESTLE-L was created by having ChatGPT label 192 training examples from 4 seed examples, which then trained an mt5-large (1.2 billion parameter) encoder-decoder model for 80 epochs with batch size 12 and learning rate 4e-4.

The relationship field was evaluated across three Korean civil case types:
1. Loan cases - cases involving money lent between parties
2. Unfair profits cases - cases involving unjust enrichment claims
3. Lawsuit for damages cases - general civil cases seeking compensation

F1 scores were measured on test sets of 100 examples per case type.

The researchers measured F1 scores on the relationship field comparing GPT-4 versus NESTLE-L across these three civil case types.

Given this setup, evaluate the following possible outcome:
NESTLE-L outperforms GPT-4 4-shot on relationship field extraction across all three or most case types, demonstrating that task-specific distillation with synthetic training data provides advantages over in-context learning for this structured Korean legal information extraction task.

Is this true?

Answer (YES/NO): NO